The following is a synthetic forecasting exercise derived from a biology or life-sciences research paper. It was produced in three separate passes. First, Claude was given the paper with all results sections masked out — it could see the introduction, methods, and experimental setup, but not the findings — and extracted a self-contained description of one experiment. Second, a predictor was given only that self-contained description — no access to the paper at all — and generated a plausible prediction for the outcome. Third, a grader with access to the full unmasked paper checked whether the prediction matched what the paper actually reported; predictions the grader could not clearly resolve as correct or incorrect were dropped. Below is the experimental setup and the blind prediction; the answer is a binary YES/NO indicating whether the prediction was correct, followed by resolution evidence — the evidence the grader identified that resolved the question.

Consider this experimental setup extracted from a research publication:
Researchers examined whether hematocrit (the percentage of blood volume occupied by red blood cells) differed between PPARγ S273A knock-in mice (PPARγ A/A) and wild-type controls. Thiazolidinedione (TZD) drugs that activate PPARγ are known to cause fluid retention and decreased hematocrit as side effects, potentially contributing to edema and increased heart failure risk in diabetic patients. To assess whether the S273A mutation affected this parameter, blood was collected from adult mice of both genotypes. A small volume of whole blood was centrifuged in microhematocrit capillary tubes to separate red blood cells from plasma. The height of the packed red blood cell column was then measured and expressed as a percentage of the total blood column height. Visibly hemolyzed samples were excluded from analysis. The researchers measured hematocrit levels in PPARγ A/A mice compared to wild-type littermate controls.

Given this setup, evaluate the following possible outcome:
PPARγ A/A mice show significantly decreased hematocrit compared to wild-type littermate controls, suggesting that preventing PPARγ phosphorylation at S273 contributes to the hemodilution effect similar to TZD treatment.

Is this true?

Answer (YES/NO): NO